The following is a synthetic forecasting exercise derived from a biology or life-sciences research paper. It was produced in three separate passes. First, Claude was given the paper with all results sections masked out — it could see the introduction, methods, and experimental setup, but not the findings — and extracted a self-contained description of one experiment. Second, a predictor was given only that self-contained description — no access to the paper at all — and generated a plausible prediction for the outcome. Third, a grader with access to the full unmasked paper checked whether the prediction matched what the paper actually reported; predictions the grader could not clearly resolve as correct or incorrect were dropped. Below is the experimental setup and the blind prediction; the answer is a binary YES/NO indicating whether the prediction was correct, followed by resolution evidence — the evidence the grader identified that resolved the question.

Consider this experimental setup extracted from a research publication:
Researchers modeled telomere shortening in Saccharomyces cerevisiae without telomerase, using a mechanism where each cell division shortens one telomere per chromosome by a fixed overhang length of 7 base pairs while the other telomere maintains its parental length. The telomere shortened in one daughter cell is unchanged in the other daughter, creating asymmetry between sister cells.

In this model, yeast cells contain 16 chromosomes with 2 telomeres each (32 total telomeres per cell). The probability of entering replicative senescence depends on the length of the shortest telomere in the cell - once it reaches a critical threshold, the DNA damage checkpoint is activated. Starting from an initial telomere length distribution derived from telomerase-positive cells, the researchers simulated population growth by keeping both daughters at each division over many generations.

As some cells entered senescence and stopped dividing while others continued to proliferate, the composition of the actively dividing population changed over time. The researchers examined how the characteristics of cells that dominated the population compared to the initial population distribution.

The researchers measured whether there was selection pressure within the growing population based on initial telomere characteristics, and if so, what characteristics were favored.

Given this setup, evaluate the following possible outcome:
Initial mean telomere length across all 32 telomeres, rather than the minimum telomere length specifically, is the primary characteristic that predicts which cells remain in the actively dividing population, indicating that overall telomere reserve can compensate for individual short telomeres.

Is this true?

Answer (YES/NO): NO